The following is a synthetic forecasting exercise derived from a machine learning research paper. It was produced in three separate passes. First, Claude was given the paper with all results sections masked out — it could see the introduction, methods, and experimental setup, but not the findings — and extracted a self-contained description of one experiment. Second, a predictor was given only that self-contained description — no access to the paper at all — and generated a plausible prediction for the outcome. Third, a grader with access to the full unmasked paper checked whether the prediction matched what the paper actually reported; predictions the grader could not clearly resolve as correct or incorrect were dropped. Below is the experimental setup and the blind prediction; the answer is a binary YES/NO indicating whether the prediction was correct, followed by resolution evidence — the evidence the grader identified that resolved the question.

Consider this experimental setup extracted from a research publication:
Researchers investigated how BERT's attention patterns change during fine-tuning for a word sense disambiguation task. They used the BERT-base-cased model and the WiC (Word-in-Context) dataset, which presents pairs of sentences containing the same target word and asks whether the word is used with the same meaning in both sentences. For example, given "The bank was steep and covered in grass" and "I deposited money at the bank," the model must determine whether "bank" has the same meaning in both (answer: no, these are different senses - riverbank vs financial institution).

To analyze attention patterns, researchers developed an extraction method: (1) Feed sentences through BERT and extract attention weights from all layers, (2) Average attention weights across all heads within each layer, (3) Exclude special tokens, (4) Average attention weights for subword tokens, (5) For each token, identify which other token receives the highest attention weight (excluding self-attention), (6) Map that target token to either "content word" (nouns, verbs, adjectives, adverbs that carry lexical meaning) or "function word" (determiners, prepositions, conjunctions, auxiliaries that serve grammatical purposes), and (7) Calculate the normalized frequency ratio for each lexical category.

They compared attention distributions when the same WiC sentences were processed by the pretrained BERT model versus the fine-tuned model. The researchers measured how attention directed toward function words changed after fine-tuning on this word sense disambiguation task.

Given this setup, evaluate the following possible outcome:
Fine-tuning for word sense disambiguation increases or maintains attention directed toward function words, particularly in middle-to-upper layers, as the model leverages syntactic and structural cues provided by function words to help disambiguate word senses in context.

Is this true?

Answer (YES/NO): NO